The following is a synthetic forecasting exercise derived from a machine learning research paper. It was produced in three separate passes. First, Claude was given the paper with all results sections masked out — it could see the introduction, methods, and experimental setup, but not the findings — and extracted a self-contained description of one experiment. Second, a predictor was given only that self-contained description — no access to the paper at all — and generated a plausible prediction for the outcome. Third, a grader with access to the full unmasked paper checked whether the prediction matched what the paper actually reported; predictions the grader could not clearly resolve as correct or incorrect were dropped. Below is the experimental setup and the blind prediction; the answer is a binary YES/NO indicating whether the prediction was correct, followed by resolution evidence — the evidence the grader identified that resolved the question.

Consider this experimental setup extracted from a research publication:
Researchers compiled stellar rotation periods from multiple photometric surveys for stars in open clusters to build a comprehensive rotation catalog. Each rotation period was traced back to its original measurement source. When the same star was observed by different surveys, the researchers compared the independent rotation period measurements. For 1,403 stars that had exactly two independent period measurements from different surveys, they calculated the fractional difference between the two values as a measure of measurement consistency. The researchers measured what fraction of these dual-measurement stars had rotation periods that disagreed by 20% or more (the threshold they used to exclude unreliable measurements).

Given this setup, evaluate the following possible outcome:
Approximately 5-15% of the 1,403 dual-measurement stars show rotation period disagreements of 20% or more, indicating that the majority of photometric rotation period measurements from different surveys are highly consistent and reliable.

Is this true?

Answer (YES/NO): NO